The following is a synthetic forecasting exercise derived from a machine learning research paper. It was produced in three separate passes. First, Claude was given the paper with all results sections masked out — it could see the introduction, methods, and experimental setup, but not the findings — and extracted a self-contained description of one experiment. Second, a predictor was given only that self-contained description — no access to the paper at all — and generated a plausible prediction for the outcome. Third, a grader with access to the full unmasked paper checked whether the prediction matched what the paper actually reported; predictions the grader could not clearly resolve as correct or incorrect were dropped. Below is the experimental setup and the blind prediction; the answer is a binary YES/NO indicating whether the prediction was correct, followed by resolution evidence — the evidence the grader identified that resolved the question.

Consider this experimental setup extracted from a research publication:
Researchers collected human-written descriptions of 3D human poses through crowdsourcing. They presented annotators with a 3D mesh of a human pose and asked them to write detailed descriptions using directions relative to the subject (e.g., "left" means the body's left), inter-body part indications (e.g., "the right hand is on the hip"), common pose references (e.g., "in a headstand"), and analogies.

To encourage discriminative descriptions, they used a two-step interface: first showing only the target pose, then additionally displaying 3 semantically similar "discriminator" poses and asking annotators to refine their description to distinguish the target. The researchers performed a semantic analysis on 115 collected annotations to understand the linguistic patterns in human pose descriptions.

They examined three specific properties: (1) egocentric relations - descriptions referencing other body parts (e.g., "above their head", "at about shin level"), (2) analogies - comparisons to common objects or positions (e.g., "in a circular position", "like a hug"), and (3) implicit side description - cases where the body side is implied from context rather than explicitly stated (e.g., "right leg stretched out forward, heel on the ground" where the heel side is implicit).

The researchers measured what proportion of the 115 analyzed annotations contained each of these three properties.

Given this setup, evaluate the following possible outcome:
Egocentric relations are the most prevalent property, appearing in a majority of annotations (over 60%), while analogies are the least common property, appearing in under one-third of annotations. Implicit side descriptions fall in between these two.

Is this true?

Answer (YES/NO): YES